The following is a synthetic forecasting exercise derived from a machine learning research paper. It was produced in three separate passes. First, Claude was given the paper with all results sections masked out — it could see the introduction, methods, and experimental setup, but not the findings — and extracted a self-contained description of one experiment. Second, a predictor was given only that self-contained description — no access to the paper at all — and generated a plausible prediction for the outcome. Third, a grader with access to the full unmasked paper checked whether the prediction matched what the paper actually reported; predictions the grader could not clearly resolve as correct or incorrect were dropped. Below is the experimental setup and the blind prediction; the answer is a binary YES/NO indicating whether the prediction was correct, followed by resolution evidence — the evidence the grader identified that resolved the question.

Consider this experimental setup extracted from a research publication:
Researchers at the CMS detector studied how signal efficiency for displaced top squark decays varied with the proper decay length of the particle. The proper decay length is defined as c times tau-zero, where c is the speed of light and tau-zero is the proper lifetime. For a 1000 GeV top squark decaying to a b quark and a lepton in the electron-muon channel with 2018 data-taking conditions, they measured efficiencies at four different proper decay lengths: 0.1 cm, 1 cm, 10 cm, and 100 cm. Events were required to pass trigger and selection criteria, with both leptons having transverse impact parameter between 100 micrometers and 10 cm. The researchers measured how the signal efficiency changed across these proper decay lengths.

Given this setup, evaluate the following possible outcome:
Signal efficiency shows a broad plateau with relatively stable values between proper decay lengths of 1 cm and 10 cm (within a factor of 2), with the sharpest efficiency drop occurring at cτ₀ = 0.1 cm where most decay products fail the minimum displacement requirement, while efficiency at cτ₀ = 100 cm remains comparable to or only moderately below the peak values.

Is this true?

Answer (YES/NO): NO